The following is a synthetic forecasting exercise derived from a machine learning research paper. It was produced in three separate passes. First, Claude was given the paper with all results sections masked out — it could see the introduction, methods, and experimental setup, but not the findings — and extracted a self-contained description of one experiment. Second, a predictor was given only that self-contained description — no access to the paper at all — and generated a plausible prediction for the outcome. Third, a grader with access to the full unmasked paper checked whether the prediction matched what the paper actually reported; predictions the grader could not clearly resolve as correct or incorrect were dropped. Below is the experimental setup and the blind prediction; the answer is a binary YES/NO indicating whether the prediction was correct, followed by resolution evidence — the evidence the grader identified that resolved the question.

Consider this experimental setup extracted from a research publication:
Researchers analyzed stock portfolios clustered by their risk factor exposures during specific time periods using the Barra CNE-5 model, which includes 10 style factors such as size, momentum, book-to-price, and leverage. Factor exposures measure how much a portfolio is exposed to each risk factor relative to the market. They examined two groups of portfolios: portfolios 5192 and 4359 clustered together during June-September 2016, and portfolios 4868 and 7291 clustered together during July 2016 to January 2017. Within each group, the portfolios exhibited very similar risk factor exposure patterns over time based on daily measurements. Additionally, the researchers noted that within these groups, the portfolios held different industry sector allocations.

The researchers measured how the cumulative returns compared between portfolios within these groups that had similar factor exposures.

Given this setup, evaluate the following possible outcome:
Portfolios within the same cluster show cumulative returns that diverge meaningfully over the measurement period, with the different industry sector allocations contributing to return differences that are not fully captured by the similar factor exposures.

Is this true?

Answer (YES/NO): YES